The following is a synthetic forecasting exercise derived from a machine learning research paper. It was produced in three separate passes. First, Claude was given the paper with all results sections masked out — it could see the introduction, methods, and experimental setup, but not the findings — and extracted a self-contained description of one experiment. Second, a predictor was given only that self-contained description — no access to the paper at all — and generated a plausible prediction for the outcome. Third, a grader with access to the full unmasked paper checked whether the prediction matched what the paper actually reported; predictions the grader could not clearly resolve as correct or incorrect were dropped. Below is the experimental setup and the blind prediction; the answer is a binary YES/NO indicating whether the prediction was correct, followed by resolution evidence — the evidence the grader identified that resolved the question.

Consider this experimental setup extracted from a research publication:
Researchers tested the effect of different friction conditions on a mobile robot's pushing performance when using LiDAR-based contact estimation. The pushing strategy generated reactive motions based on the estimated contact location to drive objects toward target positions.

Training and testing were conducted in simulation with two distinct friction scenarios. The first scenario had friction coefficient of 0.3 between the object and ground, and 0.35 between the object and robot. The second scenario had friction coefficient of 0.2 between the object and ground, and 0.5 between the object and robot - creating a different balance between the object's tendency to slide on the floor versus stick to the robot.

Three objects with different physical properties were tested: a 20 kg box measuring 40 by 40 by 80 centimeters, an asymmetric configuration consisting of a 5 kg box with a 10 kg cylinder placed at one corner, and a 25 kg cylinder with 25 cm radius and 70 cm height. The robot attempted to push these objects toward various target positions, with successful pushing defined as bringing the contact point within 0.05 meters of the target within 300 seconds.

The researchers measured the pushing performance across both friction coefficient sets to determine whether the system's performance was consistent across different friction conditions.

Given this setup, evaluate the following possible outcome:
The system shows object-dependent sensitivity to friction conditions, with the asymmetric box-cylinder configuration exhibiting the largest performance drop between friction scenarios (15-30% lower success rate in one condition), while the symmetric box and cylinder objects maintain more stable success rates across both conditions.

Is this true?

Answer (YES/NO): NO